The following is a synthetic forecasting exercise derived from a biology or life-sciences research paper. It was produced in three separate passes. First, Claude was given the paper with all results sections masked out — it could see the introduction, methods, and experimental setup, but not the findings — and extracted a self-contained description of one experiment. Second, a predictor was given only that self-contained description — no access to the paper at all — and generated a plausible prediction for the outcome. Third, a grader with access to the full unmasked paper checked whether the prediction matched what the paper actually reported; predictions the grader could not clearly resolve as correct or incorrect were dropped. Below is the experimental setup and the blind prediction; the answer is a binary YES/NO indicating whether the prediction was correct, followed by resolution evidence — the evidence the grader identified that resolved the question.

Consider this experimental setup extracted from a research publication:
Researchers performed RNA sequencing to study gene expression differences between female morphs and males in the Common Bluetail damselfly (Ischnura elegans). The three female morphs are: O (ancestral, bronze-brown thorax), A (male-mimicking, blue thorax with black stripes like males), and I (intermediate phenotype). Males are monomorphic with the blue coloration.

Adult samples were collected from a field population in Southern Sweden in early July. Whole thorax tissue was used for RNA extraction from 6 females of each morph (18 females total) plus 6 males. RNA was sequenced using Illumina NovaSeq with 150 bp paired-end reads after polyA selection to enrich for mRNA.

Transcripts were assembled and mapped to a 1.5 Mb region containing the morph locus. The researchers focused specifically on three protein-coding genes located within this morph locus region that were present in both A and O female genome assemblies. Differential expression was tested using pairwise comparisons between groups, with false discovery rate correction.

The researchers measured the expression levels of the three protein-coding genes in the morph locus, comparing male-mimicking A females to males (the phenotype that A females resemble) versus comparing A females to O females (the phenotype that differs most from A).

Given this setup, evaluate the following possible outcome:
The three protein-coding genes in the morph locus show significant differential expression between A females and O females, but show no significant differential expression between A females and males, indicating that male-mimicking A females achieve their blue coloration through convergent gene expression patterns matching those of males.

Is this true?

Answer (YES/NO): NO